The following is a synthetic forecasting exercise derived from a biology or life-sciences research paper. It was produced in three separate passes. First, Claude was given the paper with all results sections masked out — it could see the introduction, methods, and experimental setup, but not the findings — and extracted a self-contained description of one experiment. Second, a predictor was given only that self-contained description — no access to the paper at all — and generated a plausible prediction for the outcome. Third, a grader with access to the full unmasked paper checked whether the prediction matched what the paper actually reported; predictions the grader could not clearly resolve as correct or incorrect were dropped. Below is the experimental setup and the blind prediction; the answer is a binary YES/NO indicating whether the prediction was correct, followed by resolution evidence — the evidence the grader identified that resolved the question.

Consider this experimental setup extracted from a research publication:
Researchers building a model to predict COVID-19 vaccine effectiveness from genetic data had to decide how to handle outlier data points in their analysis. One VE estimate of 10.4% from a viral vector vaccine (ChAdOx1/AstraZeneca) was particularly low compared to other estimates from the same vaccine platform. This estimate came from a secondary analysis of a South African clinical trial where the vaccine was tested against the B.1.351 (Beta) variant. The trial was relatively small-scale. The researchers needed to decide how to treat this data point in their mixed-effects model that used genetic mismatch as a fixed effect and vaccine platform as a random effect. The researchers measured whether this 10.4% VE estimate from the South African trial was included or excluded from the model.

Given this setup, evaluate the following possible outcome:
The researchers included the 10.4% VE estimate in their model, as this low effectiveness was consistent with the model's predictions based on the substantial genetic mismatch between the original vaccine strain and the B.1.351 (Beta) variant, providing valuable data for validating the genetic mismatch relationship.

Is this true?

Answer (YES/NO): NO